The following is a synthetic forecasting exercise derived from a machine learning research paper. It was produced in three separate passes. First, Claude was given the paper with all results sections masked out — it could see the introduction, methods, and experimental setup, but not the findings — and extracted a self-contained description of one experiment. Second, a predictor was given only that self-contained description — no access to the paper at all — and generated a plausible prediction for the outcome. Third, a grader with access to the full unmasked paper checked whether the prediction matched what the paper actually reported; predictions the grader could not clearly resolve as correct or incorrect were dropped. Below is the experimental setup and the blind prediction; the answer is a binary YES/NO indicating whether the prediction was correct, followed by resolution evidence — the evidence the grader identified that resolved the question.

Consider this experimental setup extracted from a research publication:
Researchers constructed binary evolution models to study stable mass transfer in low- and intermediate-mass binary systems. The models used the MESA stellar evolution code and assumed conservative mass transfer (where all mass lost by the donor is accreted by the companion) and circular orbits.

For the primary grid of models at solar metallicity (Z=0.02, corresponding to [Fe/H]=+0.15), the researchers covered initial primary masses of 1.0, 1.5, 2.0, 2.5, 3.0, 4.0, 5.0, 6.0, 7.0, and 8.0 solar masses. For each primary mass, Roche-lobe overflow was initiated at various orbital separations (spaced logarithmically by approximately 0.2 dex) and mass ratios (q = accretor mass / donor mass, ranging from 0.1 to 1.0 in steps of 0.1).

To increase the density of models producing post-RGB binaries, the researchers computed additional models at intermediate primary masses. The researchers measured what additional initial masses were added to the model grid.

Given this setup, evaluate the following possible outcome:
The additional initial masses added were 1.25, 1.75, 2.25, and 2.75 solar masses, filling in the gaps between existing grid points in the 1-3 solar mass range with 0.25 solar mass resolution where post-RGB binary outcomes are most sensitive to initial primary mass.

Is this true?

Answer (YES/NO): NO